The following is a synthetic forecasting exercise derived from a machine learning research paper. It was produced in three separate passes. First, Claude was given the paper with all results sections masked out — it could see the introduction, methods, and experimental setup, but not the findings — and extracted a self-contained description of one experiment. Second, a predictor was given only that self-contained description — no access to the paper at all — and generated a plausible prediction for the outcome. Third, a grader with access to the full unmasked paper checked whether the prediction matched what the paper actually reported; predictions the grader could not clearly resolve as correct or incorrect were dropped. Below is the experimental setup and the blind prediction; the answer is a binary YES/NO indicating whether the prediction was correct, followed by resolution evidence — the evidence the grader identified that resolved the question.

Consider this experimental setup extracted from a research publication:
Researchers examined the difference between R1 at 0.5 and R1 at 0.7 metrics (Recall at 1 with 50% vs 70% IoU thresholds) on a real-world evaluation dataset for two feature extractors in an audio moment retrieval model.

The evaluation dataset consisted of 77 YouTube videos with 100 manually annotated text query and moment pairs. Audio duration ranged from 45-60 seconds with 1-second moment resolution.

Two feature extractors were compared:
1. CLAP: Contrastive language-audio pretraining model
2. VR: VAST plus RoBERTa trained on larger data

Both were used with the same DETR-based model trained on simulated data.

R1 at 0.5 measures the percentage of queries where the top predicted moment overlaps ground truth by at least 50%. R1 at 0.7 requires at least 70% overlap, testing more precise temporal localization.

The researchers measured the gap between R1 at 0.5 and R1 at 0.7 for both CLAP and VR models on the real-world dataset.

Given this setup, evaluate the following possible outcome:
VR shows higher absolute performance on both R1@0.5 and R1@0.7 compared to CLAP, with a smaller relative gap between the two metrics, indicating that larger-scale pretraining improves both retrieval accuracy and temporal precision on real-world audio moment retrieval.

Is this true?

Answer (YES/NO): NO